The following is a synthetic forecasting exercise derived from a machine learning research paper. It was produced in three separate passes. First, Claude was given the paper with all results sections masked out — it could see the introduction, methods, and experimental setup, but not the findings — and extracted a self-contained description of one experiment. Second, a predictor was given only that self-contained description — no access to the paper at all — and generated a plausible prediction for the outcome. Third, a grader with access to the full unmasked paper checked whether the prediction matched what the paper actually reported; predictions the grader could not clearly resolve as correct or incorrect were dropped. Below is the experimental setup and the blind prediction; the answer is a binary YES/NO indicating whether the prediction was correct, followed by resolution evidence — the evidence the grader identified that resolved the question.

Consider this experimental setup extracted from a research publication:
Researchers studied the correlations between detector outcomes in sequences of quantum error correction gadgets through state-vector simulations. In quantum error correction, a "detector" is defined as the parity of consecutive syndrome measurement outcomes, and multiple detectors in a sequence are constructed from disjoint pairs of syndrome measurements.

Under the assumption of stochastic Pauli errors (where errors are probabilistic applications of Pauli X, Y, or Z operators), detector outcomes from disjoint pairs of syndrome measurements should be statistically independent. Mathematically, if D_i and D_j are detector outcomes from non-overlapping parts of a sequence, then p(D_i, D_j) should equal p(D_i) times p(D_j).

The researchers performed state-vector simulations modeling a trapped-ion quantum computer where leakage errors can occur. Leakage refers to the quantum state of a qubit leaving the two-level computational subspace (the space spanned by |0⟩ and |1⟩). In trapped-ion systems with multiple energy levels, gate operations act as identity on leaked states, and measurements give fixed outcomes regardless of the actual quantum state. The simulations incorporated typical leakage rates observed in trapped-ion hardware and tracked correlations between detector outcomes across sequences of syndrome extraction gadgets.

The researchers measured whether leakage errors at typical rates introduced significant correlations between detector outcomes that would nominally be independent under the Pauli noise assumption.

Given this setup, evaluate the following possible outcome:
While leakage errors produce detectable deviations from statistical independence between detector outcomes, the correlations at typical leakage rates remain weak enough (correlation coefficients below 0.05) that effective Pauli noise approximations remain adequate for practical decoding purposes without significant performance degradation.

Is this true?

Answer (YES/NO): NO